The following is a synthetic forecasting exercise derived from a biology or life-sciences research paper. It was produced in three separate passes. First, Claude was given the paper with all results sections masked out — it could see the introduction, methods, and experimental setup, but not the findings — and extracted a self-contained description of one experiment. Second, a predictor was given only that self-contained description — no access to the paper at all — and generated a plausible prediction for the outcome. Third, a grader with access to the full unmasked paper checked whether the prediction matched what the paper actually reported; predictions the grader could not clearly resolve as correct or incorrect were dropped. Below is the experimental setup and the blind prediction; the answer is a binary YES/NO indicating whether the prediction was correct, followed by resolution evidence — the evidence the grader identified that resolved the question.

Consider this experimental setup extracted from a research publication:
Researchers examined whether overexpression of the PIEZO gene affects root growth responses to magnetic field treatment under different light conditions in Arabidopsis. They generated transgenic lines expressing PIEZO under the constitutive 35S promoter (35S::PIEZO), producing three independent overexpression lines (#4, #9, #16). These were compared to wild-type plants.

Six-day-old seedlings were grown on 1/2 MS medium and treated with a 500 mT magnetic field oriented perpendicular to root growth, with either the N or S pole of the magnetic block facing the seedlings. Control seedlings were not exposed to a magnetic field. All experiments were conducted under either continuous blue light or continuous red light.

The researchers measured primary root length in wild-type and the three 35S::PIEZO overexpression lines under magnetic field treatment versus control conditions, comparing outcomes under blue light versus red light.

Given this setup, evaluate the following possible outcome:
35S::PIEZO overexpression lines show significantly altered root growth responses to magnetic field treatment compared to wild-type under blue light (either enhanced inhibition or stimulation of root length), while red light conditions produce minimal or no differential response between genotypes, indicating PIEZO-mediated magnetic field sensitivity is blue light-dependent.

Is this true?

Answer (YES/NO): NO